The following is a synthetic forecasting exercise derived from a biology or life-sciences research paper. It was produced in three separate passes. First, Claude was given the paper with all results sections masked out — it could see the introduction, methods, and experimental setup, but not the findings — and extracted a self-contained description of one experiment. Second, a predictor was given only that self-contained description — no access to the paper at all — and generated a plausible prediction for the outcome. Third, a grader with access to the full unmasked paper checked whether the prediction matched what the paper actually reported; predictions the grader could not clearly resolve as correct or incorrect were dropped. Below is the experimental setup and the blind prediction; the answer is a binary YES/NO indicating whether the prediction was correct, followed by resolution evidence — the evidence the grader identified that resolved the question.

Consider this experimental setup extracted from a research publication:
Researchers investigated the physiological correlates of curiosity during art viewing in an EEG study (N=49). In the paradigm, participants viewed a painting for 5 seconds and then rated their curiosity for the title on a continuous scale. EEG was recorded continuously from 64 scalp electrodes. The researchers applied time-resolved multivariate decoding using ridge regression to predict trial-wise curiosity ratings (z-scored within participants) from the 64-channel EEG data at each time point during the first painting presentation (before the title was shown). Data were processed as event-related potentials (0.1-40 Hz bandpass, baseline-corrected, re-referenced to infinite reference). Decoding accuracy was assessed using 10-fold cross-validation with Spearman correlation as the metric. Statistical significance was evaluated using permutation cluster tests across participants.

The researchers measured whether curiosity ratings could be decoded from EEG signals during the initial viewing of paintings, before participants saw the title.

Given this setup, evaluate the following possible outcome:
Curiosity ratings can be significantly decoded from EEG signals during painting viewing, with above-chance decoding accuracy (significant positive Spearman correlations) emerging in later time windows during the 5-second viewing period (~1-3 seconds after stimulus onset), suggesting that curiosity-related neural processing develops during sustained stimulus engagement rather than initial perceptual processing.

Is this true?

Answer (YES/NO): NO